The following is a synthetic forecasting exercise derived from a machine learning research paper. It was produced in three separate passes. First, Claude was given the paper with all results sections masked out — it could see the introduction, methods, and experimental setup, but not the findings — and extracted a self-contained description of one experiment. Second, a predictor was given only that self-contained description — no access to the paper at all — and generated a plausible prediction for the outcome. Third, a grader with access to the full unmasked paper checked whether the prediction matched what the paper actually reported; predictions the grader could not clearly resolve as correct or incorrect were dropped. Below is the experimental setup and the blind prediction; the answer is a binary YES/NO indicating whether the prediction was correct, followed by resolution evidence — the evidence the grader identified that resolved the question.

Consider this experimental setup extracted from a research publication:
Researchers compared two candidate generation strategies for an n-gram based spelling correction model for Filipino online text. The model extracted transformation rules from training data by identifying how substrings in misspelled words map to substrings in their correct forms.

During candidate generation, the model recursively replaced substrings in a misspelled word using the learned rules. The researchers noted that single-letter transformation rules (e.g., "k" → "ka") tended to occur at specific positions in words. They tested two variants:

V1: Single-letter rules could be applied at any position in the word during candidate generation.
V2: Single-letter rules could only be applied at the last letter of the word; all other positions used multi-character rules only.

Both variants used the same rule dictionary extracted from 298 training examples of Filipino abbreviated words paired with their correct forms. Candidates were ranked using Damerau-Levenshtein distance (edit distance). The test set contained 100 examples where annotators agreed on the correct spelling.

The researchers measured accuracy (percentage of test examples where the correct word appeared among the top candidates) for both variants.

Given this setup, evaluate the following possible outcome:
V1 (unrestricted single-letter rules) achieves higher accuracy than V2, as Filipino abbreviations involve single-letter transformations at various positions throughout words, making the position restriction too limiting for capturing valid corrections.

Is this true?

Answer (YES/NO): YES